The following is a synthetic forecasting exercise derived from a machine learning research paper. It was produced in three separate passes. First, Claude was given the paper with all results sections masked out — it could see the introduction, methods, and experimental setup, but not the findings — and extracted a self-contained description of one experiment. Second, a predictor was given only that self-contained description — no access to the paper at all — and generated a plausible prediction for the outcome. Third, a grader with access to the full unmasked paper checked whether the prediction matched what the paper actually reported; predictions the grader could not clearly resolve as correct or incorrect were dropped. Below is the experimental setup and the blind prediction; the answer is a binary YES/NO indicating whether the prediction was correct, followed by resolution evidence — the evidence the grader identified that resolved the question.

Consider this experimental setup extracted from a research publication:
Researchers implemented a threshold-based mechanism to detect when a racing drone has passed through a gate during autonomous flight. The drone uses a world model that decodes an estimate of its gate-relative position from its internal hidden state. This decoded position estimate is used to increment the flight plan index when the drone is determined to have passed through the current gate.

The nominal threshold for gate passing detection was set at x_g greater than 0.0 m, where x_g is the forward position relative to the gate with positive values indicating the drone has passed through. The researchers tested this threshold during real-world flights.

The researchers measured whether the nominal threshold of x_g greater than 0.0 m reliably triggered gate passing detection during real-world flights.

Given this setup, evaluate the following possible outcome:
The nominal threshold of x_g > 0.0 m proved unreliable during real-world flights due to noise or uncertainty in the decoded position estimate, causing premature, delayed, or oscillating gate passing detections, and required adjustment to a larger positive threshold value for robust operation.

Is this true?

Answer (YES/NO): NO